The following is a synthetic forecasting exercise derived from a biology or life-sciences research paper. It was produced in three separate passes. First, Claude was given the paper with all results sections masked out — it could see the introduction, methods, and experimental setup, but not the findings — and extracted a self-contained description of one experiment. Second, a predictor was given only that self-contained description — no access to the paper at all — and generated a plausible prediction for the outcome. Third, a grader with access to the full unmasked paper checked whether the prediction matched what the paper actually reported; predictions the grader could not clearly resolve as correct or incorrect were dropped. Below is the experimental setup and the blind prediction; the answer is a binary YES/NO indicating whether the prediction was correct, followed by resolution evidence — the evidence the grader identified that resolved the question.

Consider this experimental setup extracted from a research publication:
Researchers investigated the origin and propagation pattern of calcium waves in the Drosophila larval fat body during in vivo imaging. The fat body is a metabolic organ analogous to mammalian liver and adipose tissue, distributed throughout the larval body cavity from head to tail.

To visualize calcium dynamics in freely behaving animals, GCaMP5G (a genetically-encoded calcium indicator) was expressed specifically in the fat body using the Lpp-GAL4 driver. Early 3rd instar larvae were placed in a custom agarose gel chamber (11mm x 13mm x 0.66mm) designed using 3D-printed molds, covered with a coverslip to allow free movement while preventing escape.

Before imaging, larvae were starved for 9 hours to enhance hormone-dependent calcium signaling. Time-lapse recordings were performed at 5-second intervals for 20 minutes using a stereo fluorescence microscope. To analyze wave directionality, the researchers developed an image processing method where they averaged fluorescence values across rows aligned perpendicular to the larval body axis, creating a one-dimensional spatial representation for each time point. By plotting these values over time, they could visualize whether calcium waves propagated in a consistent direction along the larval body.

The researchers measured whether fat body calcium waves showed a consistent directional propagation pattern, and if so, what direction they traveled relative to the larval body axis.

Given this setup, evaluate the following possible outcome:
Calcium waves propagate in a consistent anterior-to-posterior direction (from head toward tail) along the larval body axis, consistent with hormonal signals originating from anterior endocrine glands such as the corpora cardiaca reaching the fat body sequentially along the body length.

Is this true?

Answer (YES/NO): YES